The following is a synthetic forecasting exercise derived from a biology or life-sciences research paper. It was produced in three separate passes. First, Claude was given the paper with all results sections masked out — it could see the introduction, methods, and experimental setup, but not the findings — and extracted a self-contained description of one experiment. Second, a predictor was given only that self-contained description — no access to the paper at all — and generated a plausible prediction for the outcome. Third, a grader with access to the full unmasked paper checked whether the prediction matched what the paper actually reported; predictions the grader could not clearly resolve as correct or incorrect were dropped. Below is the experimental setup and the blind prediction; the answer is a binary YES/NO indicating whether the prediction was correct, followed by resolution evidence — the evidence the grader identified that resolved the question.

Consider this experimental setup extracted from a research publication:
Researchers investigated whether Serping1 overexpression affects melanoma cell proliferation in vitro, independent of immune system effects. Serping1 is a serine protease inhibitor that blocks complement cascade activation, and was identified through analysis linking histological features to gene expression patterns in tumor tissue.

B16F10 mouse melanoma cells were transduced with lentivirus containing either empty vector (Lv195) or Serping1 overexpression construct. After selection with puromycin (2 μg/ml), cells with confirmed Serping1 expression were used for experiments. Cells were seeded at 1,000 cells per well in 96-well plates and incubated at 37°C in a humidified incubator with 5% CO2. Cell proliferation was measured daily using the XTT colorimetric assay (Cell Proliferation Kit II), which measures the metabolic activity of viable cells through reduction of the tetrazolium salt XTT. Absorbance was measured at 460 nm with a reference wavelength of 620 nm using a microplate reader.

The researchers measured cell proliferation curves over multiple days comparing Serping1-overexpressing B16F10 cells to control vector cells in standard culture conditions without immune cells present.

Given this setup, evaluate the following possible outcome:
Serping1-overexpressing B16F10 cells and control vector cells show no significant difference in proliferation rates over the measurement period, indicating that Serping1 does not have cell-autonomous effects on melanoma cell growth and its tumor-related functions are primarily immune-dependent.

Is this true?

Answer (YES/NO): YES